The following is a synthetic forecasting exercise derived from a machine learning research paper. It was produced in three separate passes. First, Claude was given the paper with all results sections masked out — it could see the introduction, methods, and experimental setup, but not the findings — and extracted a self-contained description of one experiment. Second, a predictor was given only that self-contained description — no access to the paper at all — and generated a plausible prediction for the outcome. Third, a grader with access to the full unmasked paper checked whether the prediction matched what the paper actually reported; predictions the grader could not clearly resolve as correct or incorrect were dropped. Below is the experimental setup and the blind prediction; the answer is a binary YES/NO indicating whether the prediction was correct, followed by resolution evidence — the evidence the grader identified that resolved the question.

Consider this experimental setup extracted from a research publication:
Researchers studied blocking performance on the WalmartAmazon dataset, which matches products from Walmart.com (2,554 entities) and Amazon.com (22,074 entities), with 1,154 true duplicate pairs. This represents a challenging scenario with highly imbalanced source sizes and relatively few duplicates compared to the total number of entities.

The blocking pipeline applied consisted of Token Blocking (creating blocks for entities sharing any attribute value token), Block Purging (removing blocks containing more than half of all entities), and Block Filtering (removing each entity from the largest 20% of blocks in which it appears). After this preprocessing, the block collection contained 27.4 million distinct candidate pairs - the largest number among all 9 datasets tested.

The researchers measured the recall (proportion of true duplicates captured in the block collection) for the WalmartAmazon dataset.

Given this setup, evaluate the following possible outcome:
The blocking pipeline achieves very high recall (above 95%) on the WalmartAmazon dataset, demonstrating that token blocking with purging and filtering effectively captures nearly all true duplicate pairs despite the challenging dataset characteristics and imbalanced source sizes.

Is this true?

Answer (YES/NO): YES